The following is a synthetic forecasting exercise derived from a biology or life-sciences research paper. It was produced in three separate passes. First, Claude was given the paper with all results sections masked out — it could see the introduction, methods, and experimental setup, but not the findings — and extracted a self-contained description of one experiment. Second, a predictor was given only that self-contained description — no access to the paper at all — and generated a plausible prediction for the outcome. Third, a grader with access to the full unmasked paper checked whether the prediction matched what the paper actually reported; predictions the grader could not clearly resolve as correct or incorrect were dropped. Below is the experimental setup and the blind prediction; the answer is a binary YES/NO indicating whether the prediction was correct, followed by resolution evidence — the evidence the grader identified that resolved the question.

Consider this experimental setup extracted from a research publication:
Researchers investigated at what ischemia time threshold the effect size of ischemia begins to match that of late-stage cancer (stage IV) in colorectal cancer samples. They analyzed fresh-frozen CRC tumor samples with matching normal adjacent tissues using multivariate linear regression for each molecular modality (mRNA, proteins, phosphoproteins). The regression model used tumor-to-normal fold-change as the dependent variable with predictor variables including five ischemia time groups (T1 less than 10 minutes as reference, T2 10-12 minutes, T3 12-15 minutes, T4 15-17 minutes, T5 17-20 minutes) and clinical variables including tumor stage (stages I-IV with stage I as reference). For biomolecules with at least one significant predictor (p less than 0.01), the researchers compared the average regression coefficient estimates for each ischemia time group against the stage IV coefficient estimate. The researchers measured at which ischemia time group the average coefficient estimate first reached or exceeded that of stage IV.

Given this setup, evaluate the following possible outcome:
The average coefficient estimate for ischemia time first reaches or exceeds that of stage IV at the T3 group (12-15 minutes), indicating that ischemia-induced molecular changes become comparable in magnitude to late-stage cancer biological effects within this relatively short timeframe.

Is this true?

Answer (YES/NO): YES